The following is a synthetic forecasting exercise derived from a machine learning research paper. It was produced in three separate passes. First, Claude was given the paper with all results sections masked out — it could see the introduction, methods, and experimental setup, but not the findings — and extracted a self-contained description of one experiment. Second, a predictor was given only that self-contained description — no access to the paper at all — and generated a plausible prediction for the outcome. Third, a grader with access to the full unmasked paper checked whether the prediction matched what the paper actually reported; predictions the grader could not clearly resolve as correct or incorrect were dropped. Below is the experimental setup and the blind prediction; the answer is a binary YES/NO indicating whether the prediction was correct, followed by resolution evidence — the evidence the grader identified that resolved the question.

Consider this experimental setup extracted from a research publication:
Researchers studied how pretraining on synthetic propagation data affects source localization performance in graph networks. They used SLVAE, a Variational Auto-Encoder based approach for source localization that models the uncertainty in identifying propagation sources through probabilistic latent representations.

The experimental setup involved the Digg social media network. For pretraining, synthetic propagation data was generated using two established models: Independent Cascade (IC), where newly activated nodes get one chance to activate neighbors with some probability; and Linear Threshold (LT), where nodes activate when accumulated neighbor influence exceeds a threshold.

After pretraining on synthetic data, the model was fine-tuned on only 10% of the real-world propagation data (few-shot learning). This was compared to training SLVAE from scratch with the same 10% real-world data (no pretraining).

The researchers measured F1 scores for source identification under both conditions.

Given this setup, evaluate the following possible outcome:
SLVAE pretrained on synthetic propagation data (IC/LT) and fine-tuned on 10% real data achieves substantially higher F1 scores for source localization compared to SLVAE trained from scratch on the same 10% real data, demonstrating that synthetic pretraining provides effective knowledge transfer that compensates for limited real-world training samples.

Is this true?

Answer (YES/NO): YES